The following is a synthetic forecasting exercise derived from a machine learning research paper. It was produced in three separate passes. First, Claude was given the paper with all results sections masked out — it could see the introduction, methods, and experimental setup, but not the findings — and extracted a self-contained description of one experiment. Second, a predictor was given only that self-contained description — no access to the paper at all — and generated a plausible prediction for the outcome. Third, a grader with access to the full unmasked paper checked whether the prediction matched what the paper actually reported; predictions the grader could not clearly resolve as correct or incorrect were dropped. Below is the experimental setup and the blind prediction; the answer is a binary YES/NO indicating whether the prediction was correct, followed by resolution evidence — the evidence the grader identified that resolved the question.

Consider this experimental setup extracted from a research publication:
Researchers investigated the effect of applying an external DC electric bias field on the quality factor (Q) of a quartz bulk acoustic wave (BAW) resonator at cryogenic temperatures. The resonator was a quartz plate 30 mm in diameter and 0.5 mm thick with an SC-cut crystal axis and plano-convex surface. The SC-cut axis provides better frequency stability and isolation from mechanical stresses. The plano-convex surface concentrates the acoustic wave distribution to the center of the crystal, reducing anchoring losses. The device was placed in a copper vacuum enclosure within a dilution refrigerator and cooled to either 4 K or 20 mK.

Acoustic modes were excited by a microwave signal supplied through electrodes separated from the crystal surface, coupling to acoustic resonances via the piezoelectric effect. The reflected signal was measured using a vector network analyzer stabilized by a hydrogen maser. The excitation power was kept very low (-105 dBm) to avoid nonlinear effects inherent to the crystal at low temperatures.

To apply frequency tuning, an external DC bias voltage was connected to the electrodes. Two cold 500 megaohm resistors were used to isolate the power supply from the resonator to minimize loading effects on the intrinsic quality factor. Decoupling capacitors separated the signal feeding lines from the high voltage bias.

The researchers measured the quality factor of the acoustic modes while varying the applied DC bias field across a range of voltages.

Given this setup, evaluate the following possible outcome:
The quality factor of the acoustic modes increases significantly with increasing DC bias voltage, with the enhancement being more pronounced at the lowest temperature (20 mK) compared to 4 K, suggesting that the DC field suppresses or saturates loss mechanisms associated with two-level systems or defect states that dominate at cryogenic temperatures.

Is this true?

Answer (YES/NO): NO